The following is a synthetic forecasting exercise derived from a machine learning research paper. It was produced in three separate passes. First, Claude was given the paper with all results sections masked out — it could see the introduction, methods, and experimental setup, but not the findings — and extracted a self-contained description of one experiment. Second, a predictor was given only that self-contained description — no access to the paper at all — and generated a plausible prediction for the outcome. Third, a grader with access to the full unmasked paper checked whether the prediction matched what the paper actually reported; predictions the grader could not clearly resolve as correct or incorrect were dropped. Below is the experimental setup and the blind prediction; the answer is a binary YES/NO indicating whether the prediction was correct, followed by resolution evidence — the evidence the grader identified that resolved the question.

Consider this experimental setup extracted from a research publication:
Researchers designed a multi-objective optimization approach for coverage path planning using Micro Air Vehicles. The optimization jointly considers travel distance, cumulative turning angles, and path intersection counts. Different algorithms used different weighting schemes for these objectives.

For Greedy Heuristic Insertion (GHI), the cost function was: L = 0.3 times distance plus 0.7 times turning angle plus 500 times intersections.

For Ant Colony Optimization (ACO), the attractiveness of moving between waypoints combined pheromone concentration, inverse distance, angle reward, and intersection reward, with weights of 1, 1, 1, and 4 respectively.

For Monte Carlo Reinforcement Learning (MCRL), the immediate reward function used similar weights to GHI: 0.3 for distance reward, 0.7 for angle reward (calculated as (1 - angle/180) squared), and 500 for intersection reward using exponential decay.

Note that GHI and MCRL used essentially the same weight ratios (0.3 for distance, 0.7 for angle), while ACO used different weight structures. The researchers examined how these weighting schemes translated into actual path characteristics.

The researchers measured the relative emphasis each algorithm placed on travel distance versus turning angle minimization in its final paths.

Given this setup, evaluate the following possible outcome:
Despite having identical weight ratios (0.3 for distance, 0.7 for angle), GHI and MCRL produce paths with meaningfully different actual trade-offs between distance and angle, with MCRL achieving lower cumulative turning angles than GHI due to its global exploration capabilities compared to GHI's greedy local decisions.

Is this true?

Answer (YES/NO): YES